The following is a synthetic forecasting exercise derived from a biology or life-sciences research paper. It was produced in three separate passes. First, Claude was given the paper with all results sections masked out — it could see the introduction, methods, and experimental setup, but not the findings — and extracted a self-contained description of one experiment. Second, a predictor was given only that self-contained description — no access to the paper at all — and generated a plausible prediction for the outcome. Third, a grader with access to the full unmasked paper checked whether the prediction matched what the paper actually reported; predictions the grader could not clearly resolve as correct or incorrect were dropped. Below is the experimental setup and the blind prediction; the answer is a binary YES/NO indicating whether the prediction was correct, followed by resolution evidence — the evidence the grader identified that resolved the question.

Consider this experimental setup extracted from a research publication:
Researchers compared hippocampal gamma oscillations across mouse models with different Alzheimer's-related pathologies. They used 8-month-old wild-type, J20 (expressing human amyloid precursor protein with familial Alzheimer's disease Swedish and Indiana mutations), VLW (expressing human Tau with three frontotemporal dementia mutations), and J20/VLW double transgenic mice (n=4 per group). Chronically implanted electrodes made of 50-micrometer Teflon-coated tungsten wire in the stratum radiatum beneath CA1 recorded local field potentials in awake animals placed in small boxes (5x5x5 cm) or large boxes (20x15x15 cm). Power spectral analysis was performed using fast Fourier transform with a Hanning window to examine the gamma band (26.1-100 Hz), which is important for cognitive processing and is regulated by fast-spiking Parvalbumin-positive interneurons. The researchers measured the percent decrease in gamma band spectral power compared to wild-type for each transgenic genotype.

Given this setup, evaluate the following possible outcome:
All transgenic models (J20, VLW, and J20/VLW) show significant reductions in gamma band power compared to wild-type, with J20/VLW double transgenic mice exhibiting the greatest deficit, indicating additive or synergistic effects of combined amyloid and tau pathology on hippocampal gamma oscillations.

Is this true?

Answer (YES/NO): NO